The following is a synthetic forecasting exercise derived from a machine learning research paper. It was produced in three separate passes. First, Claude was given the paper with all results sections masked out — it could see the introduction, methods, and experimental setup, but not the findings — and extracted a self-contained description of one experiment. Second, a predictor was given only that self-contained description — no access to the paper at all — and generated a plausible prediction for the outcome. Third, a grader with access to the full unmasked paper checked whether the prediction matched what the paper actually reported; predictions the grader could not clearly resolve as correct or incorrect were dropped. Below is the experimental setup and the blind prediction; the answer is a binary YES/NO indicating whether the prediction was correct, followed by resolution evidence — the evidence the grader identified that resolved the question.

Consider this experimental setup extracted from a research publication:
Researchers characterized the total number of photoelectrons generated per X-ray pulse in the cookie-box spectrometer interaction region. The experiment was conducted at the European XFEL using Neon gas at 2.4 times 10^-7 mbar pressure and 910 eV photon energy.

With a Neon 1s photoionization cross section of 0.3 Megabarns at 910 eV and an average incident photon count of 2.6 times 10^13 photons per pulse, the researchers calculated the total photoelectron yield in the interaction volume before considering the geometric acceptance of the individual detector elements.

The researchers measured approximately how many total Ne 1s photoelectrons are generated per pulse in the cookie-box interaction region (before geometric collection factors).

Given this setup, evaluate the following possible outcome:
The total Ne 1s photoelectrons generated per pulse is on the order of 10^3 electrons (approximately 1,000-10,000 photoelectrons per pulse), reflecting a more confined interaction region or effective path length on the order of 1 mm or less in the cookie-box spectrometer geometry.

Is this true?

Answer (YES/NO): NO